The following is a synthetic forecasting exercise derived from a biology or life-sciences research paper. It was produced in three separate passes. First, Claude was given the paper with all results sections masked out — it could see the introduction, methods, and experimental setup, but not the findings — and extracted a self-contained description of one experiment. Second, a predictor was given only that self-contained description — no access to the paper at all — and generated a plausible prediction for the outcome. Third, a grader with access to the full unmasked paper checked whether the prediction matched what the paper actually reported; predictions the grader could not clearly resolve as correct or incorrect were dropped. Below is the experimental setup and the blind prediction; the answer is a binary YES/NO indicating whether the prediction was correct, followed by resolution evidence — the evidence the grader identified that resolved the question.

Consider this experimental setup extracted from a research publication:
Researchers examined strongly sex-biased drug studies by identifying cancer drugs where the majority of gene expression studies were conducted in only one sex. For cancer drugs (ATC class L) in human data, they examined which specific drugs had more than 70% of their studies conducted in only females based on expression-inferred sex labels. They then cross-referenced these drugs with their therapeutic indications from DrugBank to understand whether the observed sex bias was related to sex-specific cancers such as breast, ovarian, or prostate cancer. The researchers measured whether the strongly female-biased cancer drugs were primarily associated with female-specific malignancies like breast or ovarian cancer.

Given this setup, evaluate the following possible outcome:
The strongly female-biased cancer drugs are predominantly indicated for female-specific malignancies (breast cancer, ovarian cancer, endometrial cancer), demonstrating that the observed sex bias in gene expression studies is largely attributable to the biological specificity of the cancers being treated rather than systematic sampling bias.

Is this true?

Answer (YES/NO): YES